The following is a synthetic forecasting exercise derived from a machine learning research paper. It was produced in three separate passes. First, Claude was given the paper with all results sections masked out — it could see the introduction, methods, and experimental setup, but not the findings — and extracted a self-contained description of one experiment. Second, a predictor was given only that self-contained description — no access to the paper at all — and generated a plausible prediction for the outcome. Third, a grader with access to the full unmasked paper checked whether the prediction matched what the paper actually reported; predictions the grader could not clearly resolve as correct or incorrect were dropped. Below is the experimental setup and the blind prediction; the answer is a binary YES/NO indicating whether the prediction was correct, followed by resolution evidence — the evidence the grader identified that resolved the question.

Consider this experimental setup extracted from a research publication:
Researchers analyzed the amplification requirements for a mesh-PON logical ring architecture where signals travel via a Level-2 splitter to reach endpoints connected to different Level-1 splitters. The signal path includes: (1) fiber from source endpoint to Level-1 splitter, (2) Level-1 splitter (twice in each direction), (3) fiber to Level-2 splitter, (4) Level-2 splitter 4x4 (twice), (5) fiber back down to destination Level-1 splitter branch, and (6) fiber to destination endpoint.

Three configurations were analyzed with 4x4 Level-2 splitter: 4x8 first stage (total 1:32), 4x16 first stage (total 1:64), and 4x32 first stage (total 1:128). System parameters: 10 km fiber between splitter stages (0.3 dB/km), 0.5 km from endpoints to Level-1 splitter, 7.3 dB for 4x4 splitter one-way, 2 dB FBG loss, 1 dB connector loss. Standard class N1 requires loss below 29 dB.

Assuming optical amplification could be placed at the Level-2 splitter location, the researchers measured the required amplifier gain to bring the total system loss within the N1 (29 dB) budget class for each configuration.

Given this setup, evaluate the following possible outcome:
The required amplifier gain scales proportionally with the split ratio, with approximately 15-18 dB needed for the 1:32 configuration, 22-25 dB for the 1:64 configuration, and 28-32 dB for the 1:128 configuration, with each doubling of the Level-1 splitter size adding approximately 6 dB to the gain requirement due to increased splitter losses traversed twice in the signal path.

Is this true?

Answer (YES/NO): YES